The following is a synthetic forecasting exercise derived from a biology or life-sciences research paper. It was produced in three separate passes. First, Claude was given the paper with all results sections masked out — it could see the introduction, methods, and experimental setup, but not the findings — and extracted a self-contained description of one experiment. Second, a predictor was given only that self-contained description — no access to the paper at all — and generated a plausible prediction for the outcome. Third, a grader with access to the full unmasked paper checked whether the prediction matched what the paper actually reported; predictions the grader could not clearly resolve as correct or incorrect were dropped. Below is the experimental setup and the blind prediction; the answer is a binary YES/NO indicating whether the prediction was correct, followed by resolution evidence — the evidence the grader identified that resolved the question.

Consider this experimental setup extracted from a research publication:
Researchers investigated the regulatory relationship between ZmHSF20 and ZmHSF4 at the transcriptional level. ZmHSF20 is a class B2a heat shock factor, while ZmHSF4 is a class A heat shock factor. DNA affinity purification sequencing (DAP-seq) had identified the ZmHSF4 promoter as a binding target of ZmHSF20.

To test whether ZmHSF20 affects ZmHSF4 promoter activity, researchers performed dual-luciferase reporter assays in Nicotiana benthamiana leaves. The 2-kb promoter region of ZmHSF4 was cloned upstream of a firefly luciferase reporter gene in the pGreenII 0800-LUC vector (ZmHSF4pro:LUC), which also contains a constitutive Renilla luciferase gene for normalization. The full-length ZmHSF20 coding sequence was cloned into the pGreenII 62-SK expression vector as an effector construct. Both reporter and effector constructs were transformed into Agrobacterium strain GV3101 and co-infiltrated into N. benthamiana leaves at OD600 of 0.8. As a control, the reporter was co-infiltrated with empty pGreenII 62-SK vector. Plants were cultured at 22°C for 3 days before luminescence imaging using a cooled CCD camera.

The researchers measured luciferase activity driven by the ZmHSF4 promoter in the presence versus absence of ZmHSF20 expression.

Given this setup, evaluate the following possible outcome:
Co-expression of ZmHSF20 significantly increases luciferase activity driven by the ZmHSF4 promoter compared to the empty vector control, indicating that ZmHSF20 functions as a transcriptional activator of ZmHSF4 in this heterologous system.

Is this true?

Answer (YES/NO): NO